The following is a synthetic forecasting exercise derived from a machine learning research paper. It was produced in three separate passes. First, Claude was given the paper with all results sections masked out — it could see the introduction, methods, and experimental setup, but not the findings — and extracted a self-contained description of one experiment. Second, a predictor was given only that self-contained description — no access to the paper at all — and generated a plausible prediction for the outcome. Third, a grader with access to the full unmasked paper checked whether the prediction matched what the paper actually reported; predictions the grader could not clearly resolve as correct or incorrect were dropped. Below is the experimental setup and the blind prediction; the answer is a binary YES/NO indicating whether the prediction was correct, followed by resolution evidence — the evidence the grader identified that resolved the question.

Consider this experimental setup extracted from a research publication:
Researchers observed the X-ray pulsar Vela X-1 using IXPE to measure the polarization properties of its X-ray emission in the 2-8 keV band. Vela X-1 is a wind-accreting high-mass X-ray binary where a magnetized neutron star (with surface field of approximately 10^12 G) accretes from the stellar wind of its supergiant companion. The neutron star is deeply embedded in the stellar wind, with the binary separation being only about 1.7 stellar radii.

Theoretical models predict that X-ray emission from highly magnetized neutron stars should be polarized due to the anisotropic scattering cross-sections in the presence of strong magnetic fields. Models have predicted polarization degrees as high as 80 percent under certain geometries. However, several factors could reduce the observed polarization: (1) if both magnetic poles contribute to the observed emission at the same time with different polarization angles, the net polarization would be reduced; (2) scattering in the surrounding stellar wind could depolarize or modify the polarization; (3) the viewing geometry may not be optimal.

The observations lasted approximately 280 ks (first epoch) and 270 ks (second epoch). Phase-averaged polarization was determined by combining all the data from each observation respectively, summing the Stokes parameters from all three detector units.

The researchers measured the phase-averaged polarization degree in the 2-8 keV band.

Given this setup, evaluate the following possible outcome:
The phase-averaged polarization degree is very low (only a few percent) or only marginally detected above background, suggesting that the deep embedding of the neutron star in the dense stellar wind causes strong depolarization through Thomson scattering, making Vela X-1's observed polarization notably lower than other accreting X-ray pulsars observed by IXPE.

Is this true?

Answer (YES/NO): NO